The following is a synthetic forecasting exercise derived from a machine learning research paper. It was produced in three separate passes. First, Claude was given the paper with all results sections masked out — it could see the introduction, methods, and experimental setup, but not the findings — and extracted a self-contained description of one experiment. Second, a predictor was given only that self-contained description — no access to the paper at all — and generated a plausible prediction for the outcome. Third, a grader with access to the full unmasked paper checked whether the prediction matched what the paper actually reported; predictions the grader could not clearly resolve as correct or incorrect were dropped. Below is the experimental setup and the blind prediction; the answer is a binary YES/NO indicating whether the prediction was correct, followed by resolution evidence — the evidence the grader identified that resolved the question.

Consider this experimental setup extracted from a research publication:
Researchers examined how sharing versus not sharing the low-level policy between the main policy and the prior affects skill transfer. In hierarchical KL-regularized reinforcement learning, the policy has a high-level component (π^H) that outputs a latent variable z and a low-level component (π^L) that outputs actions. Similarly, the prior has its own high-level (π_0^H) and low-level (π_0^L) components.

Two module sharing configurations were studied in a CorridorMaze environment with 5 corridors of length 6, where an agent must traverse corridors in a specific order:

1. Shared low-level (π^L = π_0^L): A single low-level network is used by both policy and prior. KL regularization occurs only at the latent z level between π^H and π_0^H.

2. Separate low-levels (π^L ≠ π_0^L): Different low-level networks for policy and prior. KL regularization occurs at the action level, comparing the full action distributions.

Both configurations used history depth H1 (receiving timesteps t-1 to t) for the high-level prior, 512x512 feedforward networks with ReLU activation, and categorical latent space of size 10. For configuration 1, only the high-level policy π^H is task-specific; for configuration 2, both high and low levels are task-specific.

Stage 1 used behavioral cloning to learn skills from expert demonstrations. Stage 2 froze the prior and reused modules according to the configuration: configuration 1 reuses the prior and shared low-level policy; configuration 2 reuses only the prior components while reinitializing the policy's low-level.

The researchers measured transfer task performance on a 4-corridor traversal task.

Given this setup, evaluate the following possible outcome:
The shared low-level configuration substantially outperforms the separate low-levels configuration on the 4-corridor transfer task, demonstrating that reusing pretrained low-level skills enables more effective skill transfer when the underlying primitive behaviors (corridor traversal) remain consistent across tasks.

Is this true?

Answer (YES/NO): NO